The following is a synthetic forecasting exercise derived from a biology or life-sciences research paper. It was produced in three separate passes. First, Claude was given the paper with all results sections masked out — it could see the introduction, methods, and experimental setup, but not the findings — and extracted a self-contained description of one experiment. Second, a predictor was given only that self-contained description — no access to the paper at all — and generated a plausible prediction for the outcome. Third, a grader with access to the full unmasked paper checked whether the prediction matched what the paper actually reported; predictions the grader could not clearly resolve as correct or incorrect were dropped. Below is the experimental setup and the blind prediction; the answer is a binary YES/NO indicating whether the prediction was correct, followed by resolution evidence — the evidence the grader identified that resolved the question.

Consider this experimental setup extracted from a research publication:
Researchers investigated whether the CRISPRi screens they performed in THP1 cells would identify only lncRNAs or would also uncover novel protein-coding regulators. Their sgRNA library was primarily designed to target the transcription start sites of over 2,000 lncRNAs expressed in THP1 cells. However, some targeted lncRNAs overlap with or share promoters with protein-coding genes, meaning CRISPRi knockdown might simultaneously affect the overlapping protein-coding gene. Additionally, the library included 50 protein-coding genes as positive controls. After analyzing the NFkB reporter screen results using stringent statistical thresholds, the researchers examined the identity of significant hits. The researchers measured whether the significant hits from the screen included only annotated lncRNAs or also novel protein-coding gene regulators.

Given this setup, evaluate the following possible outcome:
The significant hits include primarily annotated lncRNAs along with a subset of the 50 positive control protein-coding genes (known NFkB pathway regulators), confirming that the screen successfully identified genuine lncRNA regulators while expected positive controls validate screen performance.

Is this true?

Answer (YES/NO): NO